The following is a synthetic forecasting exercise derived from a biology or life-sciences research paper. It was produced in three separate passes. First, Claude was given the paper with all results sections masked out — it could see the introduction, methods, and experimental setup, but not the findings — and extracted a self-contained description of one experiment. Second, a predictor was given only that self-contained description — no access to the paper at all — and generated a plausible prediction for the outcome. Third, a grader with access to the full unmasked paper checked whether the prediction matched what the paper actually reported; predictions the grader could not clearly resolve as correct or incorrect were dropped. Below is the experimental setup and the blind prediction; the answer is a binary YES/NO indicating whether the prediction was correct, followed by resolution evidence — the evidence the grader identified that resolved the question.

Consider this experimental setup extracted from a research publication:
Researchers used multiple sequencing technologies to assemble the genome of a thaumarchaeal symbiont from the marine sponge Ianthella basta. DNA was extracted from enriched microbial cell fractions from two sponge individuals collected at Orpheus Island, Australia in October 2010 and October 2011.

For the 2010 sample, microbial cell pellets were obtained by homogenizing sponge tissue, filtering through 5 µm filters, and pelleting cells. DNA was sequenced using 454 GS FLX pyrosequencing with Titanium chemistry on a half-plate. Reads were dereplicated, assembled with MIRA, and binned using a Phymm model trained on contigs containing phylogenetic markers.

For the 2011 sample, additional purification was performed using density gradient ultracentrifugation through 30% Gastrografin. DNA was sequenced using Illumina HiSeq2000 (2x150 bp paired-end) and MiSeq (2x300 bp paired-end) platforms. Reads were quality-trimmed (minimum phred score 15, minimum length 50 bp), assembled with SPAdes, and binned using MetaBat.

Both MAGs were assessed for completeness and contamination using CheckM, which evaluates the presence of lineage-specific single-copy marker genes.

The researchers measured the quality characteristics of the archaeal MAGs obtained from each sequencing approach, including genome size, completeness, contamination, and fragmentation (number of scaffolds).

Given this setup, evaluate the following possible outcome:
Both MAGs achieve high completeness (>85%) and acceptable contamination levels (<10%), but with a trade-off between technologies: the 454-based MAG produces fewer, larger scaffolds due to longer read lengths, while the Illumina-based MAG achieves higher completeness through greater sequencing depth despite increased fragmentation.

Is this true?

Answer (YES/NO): NO